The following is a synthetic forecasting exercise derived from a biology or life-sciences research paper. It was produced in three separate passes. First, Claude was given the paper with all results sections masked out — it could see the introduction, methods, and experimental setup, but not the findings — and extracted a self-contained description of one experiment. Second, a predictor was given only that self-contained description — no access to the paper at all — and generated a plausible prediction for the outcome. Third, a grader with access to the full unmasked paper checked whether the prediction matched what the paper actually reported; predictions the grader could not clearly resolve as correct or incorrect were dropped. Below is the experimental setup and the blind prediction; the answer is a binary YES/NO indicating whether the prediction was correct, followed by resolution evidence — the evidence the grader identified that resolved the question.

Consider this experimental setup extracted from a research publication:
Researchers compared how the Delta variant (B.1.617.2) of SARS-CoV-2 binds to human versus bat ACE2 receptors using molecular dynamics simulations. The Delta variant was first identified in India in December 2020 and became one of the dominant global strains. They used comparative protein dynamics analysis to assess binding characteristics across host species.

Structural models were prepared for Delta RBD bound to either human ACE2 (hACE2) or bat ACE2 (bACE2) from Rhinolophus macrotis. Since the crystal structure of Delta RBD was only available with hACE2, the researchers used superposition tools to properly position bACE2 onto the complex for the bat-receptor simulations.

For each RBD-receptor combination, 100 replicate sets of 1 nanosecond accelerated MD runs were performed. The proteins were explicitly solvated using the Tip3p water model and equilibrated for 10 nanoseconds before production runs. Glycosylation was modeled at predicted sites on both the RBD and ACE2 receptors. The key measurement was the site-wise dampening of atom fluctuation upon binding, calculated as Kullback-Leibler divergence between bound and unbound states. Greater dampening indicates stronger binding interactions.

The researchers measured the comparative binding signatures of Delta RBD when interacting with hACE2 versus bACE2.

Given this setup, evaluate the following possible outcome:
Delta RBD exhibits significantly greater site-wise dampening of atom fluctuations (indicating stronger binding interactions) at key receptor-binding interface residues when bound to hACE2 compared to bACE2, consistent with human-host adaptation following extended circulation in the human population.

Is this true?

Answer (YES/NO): YES